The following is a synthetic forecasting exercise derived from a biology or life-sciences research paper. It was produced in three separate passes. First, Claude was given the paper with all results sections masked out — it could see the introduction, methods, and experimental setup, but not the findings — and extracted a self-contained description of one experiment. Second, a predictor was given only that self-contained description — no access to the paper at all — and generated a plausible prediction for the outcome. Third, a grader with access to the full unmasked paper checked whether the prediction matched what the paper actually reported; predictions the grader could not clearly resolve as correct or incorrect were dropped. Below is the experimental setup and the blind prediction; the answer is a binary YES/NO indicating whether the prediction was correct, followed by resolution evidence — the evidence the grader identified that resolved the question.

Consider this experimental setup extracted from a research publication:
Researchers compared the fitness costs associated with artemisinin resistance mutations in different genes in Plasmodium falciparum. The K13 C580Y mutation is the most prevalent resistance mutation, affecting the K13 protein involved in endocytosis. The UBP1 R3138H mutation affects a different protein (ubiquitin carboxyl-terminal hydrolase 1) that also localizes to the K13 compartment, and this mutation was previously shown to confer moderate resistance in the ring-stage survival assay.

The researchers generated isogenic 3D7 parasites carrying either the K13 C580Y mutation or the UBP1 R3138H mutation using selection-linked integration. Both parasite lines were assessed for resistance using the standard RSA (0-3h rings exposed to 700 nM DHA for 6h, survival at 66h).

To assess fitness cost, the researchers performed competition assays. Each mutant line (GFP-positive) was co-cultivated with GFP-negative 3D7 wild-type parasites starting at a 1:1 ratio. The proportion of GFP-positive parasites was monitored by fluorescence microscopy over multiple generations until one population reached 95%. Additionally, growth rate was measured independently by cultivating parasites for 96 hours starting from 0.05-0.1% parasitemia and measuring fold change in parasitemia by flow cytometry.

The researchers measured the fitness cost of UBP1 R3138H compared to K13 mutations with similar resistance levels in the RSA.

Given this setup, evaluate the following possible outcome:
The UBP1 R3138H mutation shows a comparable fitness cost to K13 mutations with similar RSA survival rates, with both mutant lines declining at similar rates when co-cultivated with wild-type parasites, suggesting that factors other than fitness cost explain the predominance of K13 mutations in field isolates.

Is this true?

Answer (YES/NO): NO